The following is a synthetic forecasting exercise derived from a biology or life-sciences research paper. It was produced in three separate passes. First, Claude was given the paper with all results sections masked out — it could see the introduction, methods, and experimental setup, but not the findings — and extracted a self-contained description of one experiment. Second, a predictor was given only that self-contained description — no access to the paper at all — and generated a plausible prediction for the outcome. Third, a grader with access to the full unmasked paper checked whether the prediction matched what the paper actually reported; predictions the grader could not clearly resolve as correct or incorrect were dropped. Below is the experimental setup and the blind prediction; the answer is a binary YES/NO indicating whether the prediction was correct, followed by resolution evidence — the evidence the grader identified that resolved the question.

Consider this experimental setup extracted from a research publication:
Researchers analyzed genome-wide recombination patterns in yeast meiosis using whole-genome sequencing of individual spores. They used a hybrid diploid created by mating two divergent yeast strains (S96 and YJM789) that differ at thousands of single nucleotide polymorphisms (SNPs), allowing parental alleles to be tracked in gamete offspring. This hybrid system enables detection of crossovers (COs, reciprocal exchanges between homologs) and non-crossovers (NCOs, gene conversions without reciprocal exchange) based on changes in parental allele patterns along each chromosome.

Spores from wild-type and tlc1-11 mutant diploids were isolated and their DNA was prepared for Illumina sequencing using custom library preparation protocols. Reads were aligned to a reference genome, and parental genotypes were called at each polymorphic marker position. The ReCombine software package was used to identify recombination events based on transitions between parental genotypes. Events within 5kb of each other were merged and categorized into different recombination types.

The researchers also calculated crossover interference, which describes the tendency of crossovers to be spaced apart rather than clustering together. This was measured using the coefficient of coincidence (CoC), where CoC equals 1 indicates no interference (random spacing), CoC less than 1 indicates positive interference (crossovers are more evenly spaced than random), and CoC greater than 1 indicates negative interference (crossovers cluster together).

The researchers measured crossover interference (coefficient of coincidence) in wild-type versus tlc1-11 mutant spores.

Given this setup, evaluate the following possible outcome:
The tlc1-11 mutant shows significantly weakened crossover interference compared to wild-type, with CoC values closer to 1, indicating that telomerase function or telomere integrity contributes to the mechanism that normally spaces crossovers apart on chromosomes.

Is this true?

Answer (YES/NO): NO